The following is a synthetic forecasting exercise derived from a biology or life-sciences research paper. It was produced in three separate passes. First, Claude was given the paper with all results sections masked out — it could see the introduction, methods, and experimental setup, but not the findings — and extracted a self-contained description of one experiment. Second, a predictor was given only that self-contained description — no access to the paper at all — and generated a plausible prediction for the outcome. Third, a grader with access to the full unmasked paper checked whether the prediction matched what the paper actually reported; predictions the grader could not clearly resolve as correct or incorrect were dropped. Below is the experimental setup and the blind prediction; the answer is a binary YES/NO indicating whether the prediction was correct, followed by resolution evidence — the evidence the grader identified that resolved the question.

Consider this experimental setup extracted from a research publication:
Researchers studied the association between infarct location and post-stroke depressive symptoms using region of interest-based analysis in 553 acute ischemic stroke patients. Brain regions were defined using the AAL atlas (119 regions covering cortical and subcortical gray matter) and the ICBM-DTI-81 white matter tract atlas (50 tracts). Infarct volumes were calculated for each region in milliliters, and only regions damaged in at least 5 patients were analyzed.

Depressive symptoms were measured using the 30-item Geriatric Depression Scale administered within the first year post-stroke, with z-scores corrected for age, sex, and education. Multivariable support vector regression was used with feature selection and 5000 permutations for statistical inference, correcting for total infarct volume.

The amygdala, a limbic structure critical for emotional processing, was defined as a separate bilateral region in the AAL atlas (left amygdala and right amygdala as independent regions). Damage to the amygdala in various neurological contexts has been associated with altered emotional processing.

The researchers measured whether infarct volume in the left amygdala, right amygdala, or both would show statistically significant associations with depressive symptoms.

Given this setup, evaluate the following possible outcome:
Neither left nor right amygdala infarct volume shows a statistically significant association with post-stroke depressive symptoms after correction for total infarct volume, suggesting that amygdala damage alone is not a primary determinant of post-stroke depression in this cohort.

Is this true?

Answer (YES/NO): NO